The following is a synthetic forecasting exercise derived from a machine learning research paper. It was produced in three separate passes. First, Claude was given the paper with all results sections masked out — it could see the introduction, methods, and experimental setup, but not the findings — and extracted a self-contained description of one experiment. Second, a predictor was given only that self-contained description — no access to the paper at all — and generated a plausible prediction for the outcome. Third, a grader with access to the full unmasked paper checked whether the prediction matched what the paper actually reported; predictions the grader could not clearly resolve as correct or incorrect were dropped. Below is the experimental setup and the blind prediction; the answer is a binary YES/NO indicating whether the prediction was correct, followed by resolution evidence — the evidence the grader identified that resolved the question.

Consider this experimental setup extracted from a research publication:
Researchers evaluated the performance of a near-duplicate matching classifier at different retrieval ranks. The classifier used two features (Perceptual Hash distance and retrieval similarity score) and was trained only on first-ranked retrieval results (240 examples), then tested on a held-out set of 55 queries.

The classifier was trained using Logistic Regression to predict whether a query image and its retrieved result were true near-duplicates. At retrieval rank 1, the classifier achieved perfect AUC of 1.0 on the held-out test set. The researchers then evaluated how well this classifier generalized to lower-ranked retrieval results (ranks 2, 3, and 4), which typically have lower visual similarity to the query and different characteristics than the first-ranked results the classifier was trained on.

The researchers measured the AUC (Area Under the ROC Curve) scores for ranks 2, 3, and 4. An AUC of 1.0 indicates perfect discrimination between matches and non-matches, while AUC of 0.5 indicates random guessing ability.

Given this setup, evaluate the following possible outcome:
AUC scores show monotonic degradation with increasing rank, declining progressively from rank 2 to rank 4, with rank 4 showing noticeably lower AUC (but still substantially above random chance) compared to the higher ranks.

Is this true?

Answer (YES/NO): NO